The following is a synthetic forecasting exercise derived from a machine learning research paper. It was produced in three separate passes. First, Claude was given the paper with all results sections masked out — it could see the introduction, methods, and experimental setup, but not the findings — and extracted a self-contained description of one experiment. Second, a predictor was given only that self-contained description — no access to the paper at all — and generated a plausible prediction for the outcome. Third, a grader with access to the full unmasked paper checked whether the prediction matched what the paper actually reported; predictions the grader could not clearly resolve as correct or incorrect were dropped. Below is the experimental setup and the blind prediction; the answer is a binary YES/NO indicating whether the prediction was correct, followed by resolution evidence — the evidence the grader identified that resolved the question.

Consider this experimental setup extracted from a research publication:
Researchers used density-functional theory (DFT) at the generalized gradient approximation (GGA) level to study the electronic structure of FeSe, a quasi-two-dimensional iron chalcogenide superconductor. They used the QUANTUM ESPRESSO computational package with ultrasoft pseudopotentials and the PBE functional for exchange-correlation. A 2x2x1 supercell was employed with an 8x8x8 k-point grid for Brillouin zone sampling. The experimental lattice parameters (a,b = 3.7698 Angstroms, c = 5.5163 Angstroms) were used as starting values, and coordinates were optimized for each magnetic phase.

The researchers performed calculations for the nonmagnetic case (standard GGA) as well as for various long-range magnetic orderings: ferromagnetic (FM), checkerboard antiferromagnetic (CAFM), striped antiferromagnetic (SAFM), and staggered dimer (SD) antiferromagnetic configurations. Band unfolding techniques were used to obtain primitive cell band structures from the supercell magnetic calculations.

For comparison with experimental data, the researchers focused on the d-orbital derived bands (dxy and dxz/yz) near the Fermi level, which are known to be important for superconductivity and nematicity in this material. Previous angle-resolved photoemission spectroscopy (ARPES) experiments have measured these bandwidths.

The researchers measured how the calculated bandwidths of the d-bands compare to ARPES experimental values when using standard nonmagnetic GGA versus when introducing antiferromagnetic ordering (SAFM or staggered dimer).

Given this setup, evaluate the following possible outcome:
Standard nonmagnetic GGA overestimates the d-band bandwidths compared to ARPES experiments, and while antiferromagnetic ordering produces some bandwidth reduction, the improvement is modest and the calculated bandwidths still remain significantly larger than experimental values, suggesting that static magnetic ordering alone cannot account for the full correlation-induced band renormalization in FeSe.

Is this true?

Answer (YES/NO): YES